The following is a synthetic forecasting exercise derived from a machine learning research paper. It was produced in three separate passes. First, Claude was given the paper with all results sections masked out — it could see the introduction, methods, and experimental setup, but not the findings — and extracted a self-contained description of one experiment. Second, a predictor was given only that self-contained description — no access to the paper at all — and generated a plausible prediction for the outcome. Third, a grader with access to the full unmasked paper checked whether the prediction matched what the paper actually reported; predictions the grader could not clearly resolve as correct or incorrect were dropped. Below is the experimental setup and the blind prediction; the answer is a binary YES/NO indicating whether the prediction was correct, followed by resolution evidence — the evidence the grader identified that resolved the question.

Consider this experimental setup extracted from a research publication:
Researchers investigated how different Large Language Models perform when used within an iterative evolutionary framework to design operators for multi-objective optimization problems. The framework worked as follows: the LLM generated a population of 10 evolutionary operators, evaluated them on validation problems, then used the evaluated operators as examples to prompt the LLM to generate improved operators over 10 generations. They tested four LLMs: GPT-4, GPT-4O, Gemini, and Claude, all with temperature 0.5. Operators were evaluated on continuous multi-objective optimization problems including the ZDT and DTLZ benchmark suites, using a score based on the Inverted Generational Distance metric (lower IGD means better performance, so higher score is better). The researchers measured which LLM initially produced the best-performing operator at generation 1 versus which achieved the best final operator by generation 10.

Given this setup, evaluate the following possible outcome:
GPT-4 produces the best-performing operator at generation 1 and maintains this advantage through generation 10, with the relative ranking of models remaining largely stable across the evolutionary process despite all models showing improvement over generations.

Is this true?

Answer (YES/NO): NO